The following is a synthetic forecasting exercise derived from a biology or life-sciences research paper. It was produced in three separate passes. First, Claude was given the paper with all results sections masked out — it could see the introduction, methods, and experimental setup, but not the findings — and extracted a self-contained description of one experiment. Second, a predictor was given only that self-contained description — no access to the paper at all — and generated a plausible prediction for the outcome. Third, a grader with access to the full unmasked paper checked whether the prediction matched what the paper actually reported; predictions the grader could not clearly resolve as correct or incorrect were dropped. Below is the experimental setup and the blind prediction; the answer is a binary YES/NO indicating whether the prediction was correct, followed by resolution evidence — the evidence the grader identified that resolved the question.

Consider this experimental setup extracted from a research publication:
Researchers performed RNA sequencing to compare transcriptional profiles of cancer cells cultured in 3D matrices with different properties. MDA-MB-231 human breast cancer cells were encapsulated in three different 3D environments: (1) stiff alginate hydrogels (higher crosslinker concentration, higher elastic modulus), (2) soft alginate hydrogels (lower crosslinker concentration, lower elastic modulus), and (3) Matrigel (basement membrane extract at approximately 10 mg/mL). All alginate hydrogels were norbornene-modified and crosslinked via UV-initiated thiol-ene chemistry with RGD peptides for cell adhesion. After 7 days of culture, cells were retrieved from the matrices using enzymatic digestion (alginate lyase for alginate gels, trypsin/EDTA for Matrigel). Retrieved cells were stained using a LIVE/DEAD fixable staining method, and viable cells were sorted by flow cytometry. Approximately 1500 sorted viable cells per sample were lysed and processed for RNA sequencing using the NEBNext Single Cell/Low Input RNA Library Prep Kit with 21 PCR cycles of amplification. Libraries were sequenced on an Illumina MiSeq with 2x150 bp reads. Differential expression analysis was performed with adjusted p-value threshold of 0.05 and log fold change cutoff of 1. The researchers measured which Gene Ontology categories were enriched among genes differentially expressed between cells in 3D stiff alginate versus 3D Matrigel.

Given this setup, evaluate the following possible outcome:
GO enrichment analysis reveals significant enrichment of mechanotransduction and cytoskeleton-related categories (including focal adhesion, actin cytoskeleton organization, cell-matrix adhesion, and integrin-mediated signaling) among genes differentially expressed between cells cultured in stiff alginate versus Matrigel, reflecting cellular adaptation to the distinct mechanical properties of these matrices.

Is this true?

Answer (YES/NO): NO